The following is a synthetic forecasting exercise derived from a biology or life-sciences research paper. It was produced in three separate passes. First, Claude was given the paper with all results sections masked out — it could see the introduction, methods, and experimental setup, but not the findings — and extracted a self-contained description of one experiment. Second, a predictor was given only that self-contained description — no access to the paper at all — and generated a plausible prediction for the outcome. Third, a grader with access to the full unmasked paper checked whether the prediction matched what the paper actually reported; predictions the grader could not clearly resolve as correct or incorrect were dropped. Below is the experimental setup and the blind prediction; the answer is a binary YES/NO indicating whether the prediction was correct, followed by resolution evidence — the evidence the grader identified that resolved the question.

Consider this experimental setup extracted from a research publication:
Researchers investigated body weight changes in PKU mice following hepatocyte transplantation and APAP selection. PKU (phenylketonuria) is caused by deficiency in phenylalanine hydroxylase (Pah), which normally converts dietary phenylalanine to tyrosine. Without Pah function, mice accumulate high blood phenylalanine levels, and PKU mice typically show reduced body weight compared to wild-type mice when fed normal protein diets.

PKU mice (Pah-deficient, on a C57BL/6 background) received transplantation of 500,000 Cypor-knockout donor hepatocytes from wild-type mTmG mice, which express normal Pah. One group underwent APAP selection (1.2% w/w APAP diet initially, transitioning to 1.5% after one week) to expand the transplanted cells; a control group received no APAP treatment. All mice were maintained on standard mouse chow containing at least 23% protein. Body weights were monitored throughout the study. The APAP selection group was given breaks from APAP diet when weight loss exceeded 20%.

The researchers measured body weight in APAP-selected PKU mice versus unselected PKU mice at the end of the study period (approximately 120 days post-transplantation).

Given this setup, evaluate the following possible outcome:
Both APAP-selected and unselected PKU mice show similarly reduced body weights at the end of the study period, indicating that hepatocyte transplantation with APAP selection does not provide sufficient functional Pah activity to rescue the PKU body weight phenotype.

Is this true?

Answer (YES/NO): NO